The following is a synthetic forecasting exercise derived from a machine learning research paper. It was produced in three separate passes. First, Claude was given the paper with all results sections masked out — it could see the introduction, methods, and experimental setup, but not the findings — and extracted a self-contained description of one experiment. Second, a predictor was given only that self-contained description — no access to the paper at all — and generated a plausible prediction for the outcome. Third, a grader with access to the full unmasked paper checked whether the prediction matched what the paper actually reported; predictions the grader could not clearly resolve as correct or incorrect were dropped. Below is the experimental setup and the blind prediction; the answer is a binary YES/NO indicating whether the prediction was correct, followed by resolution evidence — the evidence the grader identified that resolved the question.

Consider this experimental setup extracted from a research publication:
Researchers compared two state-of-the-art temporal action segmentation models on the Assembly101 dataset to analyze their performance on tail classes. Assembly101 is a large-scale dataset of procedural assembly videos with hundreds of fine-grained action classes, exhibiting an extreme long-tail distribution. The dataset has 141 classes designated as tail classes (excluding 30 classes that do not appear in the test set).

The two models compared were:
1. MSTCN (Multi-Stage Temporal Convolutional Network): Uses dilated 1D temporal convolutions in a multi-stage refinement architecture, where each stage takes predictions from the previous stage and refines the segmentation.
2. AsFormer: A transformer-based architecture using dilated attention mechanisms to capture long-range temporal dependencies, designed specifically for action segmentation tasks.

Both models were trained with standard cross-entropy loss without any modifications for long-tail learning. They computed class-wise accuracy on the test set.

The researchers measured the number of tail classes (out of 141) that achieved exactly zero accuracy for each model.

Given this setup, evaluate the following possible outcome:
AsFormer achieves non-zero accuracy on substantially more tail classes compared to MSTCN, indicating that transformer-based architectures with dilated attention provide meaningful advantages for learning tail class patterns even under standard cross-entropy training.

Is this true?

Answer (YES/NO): NO